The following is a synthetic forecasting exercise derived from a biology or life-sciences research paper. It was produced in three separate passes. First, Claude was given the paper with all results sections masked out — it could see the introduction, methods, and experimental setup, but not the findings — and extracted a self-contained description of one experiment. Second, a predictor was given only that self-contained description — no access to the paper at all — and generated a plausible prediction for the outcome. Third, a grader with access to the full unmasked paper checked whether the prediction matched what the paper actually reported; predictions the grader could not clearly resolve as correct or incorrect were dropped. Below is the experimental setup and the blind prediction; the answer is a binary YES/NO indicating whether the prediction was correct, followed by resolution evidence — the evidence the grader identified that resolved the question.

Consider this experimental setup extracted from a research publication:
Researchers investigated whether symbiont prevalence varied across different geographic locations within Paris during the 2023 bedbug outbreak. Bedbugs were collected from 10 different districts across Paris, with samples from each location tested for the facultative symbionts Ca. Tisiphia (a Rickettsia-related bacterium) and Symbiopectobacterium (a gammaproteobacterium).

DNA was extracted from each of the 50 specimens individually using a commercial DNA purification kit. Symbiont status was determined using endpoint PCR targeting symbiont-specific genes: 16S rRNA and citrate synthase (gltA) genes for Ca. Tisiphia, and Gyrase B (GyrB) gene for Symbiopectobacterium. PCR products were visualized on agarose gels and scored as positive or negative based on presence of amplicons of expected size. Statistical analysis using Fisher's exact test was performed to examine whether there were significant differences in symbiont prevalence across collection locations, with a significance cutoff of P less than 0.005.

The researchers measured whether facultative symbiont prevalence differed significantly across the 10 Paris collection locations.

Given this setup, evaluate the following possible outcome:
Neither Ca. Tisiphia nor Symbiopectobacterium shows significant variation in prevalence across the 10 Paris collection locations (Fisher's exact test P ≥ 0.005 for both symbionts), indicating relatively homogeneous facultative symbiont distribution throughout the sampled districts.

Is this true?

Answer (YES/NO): NO